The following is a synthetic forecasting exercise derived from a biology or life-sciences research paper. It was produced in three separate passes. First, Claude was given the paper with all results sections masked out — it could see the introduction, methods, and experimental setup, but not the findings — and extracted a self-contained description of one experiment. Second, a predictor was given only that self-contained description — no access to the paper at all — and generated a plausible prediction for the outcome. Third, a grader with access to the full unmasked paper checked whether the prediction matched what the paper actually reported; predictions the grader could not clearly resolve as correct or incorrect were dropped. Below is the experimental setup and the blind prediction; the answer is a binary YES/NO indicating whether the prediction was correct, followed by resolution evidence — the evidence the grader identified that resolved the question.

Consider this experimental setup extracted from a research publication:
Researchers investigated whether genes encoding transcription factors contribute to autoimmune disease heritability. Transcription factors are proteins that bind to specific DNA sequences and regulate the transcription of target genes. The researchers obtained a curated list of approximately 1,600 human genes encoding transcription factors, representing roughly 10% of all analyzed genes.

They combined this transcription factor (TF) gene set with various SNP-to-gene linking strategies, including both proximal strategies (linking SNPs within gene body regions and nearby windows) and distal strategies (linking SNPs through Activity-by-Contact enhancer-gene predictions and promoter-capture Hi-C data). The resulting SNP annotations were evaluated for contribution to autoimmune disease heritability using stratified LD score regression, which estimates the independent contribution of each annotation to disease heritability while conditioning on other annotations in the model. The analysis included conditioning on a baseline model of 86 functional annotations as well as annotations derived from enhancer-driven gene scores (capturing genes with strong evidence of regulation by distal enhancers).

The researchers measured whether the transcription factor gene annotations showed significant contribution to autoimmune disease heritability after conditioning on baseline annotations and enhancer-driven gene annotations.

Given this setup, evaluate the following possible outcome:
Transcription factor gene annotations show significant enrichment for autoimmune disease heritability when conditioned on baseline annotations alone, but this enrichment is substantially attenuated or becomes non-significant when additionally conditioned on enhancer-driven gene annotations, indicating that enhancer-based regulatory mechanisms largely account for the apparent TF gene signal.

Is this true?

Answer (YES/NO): NO